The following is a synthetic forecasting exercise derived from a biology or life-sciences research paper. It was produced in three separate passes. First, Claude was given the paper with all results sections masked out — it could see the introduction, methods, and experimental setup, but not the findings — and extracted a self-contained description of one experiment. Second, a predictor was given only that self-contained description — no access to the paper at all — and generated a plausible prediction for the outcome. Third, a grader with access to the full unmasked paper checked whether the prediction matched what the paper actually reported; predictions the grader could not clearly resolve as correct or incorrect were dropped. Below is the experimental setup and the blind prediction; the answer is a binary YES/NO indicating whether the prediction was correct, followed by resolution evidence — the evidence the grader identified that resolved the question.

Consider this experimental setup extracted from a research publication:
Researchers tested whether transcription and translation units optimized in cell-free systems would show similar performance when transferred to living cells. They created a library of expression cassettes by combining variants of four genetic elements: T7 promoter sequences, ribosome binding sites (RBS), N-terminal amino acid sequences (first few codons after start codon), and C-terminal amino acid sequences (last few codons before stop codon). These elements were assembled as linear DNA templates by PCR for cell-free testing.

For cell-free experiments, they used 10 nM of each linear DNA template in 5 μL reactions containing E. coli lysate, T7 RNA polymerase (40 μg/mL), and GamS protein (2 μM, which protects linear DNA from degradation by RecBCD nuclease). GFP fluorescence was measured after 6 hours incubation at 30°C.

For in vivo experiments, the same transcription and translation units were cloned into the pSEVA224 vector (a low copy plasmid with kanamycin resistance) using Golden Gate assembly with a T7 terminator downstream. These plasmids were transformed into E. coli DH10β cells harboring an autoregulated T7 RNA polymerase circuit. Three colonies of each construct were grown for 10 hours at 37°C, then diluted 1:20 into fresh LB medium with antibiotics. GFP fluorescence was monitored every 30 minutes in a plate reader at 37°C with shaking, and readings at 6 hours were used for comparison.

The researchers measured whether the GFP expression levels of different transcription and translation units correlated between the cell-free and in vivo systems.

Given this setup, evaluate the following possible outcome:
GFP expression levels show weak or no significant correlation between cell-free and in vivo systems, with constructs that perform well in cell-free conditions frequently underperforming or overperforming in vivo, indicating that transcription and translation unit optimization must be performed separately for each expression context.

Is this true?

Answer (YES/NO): YES